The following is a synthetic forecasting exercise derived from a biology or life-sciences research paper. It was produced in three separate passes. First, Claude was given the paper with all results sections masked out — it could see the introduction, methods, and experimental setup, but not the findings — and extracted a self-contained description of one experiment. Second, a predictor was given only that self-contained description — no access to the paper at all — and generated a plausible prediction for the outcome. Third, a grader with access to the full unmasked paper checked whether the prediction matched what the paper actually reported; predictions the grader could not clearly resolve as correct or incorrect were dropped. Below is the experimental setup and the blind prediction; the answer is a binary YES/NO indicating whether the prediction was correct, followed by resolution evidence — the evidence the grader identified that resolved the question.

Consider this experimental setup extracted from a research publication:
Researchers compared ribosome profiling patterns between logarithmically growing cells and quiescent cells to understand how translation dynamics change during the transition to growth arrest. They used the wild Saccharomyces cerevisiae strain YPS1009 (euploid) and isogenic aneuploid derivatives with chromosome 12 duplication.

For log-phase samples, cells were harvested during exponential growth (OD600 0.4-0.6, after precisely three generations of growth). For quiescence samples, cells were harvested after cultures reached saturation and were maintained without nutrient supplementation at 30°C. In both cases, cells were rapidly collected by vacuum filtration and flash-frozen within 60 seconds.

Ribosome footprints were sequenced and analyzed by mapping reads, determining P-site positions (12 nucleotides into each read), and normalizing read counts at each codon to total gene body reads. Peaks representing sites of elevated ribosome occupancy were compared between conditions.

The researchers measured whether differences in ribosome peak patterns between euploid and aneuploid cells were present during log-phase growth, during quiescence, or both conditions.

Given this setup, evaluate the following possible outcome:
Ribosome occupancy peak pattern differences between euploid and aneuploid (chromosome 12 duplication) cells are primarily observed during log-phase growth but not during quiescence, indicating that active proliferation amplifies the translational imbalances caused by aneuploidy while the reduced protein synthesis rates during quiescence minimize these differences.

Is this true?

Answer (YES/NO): NO